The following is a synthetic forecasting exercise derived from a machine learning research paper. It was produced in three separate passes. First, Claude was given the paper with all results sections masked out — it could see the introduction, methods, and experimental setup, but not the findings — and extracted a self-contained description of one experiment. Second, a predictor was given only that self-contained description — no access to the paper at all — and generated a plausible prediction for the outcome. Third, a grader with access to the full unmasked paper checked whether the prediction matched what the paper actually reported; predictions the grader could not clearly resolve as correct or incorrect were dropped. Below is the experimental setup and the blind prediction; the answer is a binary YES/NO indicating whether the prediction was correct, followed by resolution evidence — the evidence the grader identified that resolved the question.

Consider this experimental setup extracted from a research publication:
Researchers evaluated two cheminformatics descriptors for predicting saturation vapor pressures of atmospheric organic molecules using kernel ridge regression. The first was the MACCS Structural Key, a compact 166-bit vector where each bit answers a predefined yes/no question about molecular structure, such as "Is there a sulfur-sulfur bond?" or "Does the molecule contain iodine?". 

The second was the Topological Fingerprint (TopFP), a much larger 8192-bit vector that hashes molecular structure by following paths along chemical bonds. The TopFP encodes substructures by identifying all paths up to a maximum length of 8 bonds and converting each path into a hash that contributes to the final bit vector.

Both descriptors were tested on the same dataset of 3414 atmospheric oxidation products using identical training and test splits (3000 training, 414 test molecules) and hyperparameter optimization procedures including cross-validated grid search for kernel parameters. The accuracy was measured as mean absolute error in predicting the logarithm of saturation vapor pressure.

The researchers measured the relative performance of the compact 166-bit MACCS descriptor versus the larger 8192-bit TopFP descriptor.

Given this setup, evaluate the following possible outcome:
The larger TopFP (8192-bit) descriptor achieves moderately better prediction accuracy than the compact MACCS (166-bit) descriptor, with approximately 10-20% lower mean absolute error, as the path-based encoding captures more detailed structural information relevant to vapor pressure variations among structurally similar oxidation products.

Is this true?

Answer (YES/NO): NO